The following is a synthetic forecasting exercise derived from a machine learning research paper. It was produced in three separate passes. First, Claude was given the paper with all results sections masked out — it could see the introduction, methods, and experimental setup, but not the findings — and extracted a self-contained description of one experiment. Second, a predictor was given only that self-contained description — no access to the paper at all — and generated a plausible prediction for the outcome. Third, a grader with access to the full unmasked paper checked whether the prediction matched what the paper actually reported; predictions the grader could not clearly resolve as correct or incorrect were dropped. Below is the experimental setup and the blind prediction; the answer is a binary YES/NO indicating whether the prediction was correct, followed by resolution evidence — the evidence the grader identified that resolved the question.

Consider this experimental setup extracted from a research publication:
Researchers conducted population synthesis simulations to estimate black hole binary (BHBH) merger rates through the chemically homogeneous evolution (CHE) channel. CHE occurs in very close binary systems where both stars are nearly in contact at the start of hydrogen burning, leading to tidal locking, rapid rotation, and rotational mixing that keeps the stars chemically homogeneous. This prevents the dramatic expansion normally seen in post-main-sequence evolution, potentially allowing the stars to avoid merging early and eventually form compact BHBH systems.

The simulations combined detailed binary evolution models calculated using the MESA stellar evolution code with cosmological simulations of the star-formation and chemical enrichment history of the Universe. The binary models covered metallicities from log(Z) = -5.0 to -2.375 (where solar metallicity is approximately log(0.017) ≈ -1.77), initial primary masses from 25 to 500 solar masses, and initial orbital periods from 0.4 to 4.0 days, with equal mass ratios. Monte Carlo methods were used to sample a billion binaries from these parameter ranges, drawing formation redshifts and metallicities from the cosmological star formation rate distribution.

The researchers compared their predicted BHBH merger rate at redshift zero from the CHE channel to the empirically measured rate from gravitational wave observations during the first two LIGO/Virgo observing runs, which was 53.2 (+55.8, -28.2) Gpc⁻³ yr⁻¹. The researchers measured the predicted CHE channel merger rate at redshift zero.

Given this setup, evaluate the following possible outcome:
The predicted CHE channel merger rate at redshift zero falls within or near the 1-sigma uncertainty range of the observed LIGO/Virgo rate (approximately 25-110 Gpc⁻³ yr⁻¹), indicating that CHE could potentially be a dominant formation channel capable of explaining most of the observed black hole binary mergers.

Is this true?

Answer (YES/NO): NO